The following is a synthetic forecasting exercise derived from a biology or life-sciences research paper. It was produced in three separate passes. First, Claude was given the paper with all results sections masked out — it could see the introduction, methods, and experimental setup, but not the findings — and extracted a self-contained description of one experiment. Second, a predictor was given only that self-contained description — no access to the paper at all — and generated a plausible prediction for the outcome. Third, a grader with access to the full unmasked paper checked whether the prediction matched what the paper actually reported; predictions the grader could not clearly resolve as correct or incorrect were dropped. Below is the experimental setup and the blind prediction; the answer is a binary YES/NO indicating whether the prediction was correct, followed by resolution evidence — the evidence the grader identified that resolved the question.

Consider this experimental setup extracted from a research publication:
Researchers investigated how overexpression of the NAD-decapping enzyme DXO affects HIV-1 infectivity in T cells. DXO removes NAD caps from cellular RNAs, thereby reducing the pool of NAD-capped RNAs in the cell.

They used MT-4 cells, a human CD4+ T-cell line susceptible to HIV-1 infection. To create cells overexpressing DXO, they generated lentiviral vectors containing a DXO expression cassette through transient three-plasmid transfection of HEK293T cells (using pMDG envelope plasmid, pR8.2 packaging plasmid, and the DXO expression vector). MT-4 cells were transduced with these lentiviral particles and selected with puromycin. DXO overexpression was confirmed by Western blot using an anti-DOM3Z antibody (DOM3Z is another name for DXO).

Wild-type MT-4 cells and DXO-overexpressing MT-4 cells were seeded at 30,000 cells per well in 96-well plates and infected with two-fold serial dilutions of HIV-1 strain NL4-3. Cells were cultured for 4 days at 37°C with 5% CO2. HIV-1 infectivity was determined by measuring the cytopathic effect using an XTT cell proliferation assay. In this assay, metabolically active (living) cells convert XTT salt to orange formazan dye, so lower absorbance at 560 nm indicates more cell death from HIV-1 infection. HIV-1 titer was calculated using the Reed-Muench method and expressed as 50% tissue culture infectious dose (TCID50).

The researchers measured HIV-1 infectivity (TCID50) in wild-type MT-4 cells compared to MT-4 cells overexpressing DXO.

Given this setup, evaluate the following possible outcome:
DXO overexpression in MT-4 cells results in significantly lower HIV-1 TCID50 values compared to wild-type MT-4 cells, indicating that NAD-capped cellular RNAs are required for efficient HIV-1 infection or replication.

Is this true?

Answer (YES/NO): NO